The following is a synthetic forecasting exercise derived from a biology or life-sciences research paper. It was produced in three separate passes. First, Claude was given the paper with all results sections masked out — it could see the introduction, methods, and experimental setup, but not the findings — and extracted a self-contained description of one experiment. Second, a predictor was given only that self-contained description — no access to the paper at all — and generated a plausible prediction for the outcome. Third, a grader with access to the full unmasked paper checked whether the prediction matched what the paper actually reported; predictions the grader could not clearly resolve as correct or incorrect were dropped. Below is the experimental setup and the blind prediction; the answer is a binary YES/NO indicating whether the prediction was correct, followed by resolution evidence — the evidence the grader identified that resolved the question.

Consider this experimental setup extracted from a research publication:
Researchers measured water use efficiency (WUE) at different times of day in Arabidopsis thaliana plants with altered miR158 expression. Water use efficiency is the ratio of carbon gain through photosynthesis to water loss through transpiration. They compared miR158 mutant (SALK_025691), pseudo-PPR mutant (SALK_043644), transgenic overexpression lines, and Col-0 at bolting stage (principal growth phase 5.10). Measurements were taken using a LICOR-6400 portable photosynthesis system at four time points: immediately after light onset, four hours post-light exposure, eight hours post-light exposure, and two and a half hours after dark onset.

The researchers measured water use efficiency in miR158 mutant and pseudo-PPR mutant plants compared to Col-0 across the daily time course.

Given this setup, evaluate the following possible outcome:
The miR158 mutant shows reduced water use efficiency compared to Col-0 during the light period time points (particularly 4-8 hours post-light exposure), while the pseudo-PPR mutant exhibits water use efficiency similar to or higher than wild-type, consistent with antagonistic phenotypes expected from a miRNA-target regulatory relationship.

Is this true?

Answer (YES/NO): NO